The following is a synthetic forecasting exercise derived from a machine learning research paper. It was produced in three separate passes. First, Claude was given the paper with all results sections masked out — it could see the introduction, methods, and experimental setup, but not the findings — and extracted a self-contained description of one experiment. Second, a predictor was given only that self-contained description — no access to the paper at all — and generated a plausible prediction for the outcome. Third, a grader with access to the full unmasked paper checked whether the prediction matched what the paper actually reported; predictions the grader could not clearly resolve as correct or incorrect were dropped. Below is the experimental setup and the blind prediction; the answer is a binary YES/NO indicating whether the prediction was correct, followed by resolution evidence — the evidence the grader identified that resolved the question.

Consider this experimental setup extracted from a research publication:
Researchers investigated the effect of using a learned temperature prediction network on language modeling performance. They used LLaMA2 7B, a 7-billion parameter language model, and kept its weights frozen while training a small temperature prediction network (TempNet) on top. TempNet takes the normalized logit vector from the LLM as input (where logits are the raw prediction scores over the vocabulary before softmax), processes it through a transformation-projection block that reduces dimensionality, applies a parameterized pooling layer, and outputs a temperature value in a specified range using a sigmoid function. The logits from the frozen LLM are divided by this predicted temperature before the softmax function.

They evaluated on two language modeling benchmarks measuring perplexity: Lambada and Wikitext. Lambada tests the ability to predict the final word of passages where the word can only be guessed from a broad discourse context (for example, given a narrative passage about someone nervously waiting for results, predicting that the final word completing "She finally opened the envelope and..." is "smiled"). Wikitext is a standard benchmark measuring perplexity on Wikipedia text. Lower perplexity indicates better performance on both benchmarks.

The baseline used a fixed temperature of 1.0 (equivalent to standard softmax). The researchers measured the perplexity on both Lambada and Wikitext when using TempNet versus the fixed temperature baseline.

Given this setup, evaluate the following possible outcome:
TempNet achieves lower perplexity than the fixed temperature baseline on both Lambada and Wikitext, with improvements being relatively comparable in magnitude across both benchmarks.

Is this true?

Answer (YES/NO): NO